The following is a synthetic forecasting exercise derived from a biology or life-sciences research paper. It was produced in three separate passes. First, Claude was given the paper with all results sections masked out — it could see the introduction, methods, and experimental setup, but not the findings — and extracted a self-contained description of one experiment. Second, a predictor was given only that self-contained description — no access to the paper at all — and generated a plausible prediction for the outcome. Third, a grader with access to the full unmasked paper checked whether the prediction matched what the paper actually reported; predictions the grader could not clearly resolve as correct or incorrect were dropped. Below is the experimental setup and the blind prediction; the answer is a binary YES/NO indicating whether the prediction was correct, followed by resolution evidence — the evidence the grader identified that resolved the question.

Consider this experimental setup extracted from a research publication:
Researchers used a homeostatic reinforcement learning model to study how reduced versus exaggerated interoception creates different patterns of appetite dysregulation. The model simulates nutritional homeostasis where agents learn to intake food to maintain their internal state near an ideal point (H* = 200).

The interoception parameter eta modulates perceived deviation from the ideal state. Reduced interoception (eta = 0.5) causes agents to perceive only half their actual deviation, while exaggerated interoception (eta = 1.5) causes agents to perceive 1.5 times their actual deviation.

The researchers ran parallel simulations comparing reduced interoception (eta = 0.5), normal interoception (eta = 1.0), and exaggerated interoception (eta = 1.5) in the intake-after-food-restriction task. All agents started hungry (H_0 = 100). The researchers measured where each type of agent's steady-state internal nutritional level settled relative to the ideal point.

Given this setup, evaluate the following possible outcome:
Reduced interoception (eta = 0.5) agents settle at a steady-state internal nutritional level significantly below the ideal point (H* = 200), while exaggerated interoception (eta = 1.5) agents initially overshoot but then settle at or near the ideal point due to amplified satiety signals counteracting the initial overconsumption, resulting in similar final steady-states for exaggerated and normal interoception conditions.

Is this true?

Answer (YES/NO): NO